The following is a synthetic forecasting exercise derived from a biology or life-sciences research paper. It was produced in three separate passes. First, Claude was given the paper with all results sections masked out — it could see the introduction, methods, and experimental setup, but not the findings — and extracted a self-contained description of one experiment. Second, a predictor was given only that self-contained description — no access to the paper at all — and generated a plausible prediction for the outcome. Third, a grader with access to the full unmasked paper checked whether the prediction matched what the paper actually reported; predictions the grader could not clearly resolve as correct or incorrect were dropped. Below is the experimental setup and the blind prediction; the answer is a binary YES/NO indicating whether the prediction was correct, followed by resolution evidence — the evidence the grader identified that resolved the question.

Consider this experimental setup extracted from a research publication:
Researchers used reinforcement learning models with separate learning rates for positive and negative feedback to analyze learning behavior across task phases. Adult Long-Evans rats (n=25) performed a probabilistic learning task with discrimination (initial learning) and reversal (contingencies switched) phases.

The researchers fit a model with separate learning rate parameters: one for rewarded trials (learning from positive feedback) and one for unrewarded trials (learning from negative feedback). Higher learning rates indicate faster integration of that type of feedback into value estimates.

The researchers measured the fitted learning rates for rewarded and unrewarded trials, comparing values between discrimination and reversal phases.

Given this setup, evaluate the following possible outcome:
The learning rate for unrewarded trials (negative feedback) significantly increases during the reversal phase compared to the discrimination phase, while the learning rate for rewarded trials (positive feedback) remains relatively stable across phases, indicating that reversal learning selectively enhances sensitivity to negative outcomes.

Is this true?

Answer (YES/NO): NO